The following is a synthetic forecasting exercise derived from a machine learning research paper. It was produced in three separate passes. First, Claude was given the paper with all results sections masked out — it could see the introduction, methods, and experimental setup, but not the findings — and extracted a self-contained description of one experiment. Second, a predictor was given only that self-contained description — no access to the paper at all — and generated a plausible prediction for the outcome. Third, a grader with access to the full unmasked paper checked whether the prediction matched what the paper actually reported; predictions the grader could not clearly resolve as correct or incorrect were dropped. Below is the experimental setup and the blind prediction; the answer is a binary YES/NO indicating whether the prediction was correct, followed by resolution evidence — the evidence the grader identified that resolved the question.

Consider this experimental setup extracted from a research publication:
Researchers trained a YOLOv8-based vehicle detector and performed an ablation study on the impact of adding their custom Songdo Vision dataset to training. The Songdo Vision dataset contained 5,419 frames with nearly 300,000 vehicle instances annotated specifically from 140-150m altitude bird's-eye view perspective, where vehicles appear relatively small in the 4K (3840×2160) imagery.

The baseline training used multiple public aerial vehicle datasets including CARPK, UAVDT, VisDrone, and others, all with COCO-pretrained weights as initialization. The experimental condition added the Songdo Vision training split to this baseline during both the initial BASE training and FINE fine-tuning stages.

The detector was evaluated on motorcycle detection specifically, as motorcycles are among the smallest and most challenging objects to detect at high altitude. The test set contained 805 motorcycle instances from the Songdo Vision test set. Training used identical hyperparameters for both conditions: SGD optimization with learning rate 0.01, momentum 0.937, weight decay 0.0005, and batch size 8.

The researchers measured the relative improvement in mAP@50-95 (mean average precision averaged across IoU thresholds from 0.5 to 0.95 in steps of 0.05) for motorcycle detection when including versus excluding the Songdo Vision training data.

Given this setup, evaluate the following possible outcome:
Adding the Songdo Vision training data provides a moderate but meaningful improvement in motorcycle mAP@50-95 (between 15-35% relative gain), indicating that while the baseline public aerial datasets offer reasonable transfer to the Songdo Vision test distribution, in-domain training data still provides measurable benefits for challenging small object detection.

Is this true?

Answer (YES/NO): NO